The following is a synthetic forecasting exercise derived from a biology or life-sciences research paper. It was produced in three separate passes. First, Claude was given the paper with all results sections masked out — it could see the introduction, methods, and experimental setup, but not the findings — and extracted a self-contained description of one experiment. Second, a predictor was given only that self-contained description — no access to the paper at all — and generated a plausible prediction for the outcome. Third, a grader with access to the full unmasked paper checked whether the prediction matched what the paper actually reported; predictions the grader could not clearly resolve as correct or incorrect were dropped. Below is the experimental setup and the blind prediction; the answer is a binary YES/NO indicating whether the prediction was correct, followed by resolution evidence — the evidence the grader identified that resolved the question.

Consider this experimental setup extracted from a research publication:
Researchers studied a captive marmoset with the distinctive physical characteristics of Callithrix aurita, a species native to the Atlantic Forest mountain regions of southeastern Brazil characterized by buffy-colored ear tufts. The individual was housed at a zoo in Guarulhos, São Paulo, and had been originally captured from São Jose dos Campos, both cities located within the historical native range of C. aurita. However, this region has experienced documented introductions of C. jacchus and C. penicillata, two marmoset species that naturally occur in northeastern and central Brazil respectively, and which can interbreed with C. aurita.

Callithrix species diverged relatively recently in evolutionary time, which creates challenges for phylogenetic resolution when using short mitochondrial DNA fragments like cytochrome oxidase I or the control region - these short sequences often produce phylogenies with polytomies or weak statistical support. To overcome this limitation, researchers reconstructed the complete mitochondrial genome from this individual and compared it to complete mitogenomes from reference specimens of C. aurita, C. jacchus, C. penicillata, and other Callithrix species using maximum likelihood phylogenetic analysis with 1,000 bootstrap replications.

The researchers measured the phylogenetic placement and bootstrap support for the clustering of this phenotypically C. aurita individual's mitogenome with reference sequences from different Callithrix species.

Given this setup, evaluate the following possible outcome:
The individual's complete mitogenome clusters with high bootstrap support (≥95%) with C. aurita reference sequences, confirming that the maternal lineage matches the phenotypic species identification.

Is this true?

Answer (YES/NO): NO